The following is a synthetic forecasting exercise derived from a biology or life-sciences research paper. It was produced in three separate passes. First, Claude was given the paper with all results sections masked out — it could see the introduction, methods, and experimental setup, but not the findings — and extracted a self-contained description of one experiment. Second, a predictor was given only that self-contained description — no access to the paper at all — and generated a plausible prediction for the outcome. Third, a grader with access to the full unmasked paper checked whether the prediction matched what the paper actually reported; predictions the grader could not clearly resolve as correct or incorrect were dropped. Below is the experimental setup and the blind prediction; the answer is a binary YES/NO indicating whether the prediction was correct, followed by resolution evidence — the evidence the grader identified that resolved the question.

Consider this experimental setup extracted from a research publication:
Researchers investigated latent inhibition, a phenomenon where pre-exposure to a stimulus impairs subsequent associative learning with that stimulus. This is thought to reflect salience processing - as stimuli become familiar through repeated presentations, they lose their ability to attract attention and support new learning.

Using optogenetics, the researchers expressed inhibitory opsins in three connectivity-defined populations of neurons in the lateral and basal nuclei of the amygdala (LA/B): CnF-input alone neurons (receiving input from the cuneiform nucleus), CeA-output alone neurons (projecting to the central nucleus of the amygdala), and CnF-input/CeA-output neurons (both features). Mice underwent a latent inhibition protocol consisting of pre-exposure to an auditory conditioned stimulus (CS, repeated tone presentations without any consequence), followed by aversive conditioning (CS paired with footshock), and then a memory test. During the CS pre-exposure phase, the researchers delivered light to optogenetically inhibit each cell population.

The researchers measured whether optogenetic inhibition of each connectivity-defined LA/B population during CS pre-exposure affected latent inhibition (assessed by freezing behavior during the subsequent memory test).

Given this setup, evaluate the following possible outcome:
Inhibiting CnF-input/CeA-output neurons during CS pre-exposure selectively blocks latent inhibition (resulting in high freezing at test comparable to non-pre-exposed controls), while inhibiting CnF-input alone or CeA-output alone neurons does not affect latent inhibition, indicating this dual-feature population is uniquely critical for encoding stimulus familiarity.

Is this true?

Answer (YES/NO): NO